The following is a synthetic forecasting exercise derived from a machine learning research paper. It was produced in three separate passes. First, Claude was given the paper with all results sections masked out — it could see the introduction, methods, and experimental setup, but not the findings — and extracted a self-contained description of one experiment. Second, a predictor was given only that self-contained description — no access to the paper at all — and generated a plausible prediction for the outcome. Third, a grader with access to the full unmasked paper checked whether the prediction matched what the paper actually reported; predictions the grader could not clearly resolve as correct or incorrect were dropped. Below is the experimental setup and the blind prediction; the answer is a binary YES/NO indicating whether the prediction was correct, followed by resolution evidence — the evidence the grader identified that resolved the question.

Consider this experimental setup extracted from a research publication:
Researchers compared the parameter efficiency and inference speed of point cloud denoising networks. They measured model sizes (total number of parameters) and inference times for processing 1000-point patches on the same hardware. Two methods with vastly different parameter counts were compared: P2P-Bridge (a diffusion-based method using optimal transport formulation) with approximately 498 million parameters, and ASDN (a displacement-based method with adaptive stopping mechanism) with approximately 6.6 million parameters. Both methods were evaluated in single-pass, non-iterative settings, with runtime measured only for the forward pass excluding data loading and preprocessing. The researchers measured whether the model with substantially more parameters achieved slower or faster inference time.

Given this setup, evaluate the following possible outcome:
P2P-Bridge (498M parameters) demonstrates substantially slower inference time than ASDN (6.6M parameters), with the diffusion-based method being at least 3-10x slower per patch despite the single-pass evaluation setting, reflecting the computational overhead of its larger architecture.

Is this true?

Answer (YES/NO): NO